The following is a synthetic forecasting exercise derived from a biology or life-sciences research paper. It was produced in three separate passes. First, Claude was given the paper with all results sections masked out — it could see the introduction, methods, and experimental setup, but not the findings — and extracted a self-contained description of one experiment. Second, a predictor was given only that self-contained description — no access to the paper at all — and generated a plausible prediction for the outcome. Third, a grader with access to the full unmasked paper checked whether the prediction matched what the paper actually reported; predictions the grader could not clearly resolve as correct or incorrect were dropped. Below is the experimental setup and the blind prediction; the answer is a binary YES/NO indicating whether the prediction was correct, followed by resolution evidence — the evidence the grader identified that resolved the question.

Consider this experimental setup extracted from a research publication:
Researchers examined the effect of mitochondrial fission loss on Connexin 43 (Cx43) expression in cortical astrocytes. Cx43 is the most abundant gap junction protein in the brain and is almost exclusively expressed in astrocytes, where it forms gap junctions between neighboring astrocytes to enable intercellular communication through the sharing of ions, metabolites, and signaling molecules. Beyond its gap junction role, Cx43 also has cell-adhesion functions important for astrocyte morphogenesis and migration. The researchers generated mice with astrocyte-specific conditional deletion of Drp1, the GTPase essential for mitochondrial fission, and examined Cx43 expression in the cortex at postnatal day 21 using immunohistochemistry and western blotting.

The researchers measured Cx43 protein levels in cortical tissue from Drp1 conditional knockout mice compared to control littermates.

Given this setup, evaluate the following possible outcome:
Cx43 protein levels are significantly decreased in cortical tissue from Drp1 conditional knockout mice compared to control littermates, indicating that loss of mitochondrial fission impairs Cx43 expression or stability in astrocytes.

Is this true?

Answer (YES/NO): YES